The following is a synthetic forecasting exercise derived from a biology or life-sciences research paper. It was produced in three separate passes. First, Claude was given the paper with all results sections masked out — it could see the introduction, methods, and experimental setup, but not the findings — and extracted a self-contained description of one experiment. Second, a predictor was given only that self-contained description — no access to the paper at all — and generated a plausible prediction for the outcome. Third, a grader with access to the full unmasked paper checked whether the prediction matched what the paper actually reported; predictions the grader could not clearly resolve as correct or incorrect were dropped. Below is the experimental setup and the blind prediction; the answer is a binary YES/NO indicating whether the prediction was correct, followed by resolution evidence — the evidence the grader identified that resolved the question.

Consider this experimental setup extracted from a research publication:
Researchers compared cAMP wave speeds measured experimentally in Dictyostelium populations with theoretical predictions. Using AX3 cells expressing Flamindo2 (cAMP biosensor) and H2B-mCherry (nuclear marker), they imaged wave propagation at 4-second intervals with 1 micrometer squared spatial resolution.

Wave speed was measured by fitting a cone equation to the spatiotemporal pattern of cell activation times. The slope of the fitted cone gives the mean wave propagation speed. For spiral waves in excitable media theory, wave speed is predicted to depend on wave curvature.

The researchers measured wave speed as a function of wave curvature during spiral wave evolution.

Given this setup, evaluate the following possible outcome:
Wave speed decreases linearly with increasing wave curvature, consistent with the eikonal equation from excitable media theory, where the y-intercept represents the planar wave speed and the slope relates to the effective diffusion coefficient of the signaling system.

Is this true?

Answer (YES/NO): YES